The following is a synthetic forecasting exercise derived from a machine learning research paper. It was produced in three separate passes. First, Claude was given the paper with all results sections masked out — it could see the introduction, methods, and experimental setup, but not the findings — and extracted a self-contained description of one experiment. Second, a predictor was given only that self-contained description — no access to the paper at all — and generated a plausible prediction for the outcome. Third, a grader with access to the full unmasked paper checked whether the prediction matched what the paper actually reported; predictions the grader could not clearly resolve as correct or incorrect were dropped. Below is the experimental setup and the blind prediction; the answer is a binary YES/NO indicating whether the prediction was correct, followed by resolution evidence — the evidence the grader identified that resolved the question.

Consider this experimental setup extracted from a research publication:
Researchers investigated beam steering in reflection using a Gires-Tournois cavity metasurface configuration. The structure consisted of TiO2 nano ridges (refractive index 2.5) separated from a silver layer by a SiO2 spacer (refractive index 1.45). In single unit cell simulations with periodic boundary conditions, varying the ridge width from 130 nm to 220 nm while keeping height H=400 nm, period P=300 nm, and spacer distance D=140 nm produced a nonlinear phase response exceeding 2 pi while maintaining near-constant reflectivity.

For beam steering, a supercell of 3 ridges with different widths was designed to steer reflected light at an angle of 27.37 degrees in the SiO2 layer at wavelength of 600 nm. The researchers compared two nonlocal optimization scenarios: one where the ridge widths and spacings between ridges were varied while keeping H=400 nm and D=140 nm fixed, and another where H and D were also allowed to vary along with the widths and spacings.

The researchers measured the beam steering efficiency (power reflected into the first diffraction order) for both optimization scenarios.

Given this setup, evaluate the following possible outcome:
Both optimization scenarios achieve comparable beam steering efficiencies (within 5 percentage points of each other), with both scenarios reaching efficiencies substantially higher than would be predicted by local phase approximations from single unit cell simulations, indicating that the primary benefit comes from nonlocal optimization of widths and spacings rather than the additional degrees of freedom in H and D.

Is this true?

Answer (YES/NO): NO